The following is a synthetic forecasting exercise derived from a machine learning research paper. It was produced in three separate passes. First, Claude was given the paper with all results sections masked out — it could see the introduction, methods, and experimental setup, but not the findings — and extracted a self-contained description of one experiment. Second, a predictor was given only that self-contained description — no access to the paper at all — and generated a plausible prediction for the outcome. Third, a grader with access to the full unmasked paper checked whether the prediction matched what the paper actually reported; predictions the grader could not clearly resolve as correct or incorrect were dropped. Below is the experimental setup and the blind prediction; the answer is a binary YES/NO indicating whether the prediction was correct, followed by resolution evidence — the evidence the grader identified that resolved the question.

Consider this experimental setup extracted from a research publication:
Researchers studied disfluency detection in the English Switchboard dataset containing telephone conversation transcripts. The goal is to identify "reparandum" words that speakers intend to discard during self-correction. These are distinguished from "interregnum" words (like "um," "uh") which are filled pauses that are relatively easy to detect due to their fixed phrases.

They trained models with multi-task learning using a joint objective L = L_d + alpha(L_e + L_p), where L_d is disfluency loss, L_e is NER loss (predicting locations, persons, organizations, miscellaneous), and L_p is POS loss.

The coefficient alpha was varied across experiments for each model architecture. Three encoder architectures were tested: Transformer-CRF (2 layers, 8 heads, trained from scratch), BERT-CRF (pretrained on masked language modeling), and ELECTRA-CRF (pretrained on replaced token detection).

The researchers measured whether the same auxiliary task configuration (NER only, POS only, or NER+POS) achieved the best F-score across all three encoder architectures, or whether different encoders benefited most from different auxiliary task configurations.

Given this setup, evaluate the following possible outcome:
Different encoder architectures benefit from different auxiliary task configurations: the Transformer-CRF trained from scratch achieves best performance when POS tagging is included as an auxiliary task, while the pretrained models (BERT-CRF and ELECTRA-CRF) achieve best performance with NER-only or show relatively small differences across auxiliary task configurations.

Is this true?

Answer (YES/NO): NO